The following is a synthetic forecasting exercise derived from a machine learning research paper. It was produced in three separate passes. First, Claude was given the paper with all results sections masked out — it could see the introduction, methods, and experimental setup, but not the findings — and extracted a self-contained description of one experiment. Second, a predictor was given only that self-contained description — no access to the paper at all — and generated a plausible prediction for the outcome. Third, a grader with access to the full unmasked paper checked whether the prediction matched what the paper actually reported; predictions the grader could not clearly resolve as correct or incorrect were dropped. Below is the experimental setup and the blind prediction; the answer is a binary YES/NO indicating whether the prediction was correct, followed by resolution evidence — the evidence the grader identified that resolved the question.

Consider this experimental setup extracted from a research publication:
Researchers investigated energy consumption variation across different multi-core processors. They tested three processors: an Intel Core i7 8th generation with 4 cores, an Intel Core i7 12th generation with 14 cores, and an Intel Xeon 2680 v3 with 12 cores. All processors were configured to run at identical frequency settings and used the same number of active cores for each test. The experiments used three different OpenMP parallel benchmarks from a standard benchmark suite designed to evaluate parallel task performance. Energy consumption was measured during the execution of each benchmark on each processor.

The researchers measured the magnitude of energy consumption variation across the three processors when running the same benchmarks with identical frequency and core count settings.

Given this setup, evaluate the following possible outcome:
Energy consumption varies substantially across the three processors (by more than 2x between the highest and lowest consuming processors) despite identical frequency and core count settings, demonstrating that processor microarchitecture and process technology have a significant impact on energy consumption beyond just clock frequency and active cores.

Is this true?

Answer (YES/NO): YES